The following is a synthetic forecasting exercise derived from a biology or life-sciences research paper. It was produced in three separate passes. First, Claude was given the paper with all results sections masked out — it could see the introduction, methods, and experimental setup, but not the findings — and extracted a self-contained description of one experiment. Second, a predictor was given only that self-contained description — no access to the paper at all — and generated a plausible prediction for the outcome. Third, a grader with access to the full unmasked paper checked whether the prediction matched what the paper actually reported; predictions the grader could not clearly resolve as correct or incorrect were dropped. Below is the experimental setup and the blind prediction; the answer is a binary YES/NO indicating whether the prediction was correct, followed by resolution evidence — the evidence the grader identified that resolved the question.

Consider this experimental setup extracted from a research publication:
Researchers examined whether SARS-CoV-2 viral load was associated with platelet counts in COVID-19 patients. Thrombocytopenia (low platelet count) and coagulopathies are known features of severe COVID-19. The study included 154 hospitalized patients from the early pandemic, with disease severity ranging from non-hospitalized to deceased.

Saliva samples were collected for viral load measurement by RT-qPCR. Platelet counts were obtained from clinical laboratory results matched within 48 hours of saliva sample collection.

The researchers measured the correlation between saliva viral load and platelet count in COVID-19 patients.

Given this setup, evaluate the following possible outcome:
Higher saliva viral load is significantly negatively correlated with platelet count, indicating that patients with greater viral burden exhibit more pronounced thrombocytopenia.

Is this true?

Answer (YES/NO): YES